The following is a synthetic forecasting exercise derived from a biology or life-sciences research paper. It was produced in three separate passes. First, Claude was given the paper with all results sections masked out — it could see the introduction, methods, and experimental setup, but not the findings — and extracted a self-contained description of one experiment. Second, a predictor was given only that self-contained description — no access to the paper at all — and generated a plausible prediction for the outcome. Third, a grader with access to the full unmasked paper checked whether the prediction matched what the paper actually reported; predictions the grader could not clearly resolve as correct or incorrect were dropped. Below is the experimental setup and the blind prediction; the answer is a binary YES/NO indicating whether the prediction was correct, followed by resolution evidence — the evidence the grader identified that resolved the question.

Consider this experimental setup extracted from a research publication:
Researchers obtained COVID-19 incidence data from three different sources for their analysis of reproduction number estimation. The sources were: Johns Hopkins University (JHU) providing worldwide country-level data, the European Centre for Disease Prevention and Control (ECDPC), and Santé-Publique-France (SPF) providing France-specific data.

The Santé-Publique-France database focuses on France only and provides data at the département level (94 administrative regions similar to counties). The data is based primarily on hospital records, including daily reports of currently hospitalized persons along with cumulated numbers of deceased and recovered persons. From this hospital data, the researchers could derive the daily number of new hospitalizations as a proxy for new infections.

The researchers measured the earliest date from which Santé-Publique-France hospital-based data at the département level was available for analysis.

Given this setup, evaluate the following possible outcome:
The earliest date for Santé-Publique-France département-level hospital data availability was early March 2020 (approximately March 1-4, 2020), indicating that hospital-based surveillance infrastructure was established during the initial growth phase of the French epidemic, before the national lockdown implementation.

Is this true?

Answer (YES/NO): NO